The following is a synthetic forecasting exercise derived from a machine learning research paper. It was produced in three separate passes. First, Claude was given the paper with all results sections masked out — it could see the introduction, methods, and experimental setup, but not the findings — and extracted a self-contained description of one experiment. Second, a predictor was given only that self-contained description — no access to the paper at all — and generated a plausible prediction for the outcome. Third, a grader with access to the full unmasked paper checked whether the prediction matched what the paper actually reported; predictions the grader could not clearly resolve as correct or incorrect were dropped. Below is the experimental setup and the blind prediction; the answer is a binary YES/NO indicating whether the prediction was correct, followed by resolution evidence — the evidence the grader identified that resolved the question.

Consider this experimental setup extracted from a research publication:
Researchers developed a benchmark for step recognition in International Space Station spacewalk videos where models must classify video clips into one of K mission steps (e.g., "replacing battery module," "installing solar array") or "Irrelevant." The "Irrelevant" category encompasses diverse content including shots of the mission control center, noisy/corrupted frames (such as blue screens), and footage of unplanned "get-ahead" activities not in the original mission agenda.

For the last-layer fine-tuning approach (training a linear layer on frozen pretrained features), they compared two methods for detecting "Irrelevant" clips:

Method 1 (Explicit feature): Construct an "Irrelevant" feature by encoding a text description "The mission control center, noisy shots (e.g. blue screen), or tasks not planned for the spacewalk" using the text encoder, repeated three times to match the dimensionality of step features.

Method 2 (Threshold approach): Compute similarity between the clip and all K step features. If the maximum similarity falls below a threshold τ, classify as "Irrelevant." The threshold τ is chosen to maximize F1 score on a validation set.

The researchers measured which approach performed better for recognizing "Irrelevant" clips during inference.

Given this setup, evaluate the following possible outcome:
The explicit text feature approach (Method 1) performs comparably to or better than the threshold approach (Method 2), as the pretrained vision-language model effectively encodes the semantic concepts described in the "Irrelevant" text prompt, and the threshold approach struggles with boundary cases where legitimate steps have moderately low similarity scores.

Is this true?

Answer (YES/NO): NO